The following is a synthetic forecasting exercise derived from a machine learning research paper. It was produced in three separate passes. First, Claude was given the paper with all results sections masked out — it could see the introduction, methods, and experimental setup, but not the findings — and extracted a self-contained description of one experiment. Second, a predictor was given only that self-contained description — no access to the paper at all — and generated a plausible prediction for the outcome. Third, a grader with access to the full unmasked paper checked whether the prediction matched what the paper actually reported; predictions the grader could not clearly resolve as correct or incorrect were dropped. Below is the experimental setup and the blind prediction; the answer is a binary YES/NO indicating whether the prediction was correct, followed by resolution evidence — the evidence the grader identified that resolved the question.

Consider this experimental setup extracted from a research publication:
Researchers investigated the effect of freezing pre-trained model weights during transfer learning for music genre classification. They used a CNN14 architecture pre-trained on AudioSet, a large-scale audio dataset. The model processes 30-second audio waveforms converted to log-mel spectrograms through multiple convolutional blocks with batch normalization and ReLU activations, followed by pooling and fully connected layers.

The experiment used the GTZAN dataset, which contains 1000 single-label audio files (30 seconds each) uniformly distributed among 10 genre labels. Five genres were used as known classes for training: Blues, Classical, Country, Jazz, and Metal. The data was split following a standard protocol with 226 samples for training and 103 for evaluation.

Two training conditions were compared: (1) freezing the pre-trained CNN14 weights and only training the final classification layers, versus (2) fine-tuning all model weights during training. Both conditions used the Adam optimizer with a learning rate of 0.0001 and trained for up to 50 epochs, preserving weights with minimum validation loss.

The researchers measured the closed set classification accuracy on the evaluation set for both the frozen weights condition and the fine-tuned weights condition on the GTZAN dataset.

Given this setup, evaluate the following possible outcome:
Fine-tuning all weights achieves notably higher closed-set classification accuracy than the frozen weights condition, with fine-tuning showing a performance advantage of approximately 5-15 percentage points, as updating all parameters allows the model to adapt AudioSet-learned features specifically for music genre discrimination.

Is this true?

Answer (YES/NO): NO